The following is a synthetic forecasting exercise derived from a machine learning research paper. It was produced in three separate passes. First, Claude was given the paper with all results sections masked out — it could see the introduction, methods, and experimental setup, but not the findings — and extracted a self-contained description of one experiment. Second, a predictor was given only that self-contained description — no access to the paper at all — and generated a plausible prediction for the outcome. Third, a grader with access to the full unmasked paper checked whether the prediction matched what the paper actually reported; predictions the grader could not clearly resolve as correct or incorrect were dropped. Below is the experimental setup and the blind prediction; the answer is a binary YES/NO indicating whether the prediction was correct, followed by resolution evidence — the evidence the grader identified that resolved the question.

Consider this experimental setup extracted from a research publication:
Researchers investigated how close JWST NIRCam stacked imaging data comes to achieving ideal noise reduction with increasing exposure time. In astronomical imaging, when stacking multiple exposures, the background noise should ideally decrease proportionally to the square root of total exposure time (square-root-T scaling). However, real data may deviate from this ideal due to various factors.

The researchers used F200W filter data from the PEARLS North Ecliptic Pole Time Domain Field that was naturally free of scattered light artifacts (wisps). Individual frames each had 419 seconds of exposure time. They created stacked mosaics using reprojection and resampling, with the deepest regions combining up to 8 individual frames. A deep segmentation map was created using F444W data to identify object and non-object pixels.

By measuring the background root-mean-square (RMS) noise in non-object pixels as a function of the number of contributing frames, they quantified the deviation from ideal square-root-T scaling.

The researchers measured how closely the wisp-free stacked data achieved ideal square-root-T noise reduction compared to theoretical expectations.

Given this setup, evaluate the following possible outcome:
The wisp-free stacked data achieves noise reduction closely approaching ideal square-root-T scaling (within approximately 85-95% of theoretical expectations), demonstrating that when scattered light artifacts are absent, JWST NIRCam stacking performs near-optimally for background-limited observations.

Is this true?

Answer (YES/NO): YES